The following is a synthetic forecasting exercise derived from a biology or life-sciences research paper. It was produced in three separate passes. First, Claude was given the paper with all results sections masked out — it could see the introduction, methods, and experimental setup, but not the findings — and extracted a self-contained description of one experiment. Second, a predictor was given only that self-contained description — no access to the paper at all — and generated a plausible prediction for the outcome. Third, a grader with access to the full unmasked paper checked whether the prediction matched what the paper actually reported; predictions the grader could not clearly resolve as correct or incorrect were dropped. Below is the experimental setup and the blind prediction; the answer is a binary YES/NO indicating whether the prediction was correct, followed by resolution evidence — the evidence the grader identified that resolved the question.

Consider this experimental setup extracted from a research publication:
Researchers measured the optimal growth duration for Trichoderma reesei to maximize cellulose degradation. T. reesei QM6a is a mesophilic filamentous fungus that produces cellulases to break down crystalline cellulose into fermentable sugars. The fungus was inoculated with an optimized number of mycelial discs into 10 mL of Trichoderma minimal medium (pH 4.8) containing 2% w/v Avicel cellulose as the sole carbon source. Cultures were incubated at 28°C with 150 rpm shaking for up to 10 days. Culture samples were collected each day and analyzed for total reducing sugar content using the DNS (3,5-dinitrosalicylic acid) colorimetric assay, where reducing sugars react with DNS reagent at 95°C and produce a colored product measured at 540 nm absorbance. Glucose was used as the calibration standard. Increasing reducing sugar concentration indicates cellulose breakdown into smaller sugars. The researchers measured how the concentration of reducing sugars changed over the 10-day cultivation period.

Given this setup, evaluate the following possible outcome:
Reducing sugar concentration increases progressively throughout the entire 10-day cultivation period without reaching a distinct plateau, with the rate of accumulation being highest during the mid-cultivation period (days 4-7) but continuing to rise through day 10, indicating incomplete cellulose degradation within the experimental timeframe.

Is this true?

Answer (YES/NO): NO